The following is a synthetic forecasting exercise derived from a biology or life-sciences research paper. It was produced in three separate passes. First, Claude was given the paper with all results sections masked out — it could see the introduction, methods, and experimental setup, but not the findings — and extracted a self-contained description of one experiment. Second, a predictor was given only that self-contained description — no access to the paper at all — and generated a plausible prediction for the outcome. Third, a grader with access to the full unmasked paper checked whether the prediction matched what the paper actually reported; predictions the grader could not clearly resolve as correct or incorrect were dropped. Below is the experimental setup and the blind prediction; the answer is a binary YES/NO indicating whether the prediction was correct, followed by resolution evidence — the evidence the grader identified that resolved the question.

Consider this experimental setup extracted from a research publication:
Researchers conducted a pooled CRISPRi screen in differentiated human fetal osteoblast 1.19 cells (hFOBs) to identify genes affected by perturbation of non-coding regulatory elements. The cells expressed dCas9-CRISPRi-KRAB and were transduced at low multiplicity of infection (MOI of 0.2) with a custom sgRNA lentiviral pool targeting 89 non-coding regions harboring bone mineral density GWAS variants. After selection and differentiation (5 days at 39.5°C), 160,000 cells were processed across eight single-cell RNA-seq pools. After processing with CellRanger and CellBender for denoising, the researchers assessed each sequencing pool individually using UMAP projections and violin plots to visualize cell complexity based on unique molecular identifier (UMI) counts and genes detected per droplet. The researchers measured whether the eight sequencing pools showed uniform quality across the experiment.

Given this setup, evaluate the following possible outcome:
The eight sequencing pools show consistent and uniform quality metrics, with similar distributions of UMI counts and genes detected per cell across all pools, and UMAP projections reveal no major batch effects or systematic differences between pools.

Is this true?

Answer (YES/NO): NO